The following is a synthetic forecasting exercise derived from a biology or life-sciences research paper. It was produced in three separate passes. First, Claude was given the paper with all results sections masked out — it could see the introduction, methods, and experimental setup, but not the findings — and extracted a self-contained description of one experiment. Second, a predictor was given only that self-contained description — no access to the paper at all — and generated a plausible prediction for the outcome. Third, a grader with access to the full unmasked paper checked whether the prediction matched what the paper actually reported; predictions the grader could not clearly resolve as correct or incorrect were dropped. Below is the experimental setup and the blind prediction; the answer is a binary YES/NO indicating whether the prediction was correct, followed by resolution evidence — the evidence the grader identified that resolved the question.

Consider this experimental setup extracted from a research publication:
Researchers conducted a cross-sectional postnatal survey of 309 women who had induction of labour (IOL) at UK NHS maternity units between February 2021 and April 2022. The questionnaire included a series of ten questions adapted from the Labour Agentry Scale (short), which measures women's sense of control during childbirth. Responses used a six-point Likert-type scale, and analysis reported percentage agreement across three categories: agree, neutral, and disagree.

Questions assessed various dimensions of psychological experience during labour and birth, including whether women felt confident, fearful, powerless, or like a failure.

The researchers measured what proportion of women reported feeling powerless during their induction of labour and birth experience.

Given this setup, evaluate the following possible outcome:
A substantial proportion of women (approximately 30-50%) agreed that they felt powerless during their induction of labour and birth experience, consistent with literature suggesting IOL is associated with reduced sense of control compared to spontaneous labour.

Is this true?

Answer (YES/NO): YES